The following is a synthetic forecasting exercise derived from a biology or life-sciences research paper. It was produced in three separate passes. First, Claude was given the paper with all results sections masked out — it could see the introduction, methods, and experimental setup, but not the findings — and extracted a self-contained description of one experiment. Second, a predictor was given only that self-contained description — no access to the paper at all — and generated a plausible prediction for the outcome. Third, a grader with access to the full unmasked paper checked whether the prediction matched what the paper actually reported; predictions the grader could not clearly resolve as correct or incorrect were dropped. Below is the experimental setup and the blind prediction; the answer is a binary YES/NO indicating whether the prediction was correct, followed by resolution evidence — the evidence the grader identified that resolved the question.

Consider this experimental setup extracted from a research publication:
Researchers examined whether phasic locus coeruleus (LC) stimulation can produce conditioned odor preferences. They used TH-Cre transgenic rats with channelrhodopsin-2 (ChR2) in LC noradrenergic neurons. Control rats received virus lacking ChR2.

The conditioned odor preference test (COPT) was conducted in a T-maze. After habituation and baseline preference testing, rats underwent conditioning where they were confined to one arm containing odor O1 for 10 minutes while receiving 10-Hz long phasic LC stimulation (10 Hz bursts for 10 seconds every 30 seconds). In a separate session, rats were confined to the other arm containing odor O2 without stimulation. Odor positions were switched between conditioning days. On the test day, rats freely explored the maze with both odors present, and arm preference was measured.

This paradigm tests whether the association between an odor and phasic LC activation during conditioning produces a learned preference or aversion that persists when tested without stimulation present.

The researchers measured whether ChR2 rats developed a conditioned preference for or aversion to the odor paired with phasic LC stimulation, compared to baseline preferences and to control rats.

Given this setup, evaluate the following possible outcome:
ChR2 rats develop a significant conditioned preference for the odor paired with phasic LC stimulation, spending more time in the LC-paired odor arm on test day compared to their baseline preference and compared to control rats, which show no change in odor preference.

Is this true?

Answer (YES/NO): YES